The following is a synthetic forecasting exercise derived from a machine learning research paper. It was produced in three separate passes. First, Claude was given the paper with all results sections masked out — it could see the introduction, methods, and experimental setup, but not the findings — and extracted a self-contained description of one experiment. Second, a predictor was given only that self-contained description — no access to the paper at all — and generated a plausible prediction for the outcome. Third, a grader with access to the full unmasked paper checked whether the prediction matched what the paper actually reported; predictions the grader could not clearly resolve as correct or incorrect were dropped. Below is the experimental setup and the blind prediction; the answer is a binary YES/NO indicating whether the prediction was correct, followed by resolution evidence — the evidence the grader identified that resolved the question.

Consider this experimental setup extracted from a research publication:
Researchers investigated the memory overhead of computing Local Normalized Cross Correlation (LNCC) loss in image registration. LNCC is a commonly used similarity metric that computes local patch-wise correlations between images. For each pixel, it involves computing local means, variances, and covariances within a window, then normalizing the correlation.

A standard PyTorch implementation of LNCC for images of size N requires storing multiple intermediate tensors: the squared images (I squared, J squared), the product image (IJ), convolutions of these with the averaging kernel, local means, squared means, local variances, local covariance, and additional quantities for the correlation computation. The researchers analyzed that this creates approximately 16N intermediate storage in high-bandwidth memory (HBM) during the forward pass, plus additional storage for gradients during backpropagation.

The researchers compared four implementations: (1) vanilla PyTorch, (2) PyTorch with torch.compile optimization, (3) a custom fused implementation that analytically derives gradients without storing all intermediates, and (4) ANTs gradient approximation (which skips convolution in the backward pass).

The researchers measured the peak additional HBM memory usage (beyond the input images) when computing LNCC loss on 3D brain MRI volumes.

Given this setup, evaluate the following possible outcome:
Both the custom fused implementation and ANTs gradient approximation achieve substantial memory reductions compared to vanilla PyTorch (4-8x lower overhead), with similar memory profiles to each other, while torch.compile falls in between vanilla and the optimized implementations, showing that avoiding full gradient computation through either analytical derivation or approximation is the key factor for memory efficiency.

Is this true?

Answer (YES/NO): NO